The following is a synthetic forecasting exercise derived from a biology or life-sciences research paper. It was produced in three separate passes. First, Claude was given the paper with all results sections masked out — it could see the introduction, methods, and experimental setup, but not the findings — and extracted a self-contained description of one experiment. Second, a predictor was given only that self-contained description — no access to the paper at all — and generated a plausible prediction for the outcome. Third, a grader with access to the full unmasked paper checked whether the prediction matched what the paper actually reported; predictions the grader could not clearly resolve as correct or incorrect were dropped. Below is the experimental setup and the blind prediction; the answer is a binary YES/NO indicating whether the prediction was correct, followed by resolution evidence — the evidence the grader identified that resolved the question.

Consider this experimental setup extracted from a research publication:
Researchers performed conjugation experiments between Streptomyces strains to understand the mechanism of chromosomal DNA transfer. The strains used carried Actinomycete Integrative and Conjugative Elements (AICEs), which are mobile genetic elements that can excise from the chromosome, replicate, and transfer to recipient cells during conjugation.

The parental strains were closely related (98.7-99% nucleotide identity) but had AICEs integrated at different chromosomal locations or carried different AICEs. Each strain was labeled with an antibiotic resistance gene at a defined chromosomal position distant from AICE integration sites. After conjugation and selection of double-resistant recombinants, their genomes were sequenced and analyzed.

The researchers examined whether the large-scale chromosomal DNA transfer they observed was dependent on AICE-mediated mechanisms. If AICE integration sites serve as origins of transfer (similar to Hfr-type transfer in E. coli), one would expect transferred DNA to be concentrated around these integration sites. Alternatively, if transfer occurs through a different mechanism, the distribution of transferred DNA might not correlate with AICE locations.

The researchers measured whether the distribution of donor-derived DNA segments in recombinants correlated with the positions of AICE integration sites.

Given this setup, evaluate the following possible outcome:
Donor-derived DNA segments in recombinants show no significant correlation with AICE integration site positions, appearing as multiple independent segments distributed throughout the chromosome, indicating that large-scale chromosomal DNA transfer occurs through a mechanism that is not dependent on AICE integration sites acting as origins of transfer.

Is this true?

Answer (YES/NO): YES